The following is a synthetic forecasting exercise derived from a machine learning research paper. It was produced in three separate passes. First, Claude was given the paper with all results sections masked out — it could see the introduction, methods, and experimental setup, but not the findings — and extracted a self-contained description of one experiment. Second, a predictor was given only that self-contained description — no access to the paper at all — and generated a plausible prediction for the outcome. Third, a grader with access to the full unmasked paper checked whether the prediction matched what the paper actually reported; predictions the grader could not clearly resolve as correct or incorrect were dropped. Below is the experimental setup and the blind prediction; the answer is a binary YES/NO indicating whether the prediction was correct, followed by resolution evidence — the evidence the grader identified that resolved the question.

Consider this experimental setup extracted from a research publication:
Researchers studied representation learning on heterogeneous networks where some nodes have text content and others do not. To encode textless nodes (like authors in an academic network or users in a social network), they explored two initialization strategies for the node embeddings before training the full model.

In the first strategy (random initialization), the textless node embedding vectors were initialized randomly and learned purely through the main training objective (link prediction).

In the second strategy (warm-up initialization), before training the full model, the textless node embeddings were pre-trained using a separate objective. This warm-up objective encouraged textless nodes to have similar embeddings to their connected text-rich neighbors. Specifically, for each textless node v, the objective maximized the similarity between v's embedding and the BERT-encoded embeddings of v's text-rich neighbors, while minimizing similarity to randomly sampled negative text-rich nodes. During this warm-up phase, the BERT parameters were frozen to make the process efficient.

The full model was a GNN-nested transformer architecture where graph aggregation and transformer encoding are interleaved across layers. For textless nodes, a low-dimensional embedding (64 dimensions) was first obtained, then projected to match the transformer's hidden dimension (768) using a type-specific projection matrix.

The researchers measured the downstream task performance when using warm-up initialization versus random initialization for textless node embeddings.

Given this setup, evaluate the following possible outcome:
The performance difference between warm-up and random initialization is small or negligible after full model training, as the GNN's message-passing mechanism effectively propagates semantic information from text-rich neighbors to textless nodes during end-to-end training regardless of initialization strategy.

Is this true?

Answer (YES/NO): NO